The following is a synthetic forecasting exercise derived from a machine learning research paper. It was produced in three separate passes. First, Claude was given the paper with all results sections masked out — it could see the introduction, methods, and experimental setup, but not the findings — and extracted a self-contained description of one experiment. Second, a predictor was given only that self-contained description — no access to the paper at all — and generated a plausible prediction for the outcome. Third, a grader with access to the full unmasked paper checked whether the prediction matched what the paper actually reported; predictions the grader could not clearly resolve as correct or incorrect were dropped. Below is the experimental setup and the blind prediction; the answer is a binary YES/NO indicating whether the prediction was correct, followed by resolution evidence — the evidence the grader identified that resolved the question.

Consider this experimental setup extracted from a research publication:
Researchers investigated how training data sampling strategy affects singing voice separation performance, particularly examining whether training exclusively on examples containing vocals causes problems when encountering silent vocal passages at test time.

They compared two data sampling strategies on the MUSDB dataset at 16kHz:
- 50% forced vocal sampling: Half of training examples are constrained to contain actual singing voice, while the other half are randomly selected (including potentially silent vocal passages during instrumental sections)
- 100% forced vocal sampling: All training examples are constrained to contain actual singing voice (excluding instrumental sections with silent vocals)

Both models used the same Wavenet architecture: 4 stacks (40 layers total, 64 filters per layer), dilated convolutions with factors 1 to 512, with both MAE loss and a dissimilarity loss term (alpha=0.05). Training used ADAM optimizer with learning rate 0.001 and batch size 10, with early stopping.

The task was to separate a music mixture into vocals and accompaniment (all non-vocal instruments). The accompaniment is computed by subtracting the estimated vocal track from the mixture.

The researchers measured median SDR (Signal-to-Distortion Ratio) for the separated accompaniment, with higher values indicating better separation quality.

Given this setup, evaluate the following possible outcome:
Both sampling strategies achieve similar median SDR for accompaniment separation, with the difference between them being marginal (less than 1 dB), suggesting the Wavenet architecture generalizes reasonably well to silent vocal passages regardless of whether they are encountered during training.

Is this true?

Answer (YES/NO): NO